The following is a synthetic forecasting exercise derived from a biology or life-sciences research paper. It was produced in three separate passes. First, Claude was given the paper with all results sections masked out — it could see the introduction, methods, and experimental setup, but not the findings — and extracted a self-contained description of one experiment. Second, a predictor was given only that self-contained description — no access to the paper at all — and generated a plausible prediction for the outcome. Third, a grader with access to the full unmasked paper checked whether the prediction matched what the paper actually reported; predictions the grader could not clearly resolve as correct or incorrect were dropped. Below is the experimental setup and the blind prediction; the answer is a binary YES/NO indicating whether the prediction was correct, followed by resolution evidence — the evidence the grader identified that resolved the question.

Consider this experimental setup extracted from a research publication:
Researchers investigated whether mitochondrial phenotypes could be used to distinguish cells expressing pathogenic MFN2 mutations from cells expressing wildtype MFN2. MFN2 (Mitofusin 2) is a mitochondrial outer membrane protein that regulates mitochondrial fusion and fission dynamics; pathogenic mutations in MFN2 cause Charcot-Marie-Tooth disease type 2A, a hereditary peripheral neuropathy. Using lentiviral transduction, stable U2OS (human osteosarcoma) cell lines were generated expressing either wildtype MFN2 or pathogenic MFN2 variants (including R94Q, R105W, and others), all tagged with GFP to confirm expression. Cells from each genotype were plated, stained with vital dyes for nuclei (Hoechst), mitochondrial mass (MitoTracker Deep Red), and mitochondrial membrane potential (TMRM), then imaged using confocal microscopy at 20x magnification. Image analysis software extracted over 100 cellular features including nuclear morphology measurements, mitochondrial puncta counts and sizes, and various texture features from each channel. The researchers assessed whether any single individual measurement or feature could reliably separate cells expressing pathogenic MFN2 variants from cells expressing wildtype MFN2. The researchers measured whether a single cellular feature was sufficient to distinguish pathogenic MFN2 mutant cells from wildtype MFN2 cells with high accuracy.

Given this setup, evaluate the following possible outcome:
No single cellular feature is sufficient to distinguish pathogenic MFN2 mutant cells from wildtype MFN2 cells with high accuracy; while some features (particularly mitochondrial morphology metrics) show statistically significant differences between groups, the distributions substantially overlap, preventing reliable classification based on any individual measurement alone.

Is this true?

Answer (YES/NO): YES